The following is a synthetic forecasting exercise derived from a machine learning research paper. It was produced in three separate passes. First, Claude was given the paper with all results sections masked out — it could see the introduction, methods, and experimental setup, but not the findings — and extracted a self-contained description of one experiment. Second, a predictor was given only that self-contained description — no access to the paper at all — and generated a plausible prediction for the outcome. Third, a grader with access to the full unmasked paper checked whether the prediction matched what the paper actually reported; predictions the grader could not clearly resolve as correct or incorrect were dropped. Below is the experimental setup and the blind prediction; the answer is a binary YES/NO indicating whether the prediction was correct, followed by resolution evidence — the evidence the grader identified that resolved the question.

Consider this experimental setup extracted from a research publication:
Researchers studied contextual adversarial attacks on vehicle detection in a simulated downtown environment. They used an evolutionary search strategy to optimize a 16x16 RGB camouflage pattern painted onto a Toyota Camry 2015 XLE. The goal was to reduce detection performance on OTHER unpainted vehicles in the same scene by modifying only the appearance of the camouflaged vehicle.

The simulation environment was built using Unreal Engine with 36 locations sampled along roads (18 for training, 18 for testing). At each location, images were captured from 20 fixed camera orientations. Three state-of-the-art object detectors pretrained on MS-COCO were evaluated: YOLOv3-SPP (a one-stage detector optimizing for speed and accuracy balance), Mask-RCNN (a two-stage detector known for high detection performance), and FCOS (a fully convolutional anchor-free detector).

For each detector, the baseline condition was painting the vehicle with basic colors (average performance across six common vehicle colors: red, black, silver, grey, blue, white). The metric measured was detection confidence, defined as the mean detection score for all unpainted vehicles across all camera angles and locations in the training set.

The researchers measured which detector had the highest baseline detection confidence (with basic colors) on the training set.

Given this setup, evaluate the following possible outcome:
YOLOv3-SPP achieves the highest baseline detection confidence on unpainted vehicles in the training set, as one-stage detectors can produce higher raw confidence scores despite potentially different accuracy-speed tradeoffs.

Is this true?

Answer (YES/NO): YES